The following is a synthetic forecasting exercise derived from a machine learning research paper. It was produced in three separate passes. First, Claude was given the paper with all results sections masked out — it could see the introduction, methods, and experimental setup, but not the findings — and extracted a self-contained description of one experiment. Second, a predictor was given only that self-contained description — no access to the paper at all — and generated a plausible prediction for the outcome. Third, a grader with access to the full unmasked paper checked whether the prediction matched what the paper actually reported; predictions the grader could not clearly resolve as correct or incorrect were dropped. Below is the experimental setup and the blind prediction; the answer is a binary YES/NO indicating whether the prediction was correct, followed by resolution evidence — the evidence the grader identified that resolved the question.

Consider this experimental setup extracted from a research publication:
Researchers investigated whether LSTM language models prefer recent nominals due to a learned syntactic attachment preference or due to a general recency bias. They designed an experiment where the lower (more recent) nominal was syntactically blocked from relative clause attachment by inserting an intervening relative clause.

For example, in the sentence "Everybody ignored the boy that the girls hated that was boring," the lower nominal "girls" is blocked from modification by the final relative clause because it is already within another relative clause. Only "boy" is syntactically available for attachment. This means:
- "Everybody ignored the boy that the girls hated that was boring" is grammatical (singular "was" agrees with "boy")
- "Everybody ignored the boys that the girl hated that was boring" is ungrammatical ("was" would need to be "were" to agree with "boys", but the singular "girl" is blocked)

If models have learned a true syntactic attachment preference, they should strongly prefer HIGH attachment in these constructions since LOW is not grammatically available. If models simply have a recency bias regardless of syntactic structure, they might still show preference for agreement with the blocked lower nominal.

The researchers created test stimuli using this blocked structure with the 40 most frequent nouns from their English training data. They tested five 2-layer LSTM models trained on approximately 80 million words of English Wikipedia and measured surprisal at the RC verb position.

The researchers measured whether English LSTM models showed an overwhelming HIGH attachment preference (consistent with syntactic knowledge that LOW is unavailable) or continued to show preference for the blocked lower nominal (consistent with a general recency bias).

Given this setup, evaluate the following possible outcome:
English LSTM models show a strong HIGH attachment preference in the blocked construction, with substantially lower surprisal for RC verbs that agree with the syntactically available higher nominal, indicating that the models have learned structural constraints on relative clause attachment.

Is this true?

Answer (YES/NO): NO